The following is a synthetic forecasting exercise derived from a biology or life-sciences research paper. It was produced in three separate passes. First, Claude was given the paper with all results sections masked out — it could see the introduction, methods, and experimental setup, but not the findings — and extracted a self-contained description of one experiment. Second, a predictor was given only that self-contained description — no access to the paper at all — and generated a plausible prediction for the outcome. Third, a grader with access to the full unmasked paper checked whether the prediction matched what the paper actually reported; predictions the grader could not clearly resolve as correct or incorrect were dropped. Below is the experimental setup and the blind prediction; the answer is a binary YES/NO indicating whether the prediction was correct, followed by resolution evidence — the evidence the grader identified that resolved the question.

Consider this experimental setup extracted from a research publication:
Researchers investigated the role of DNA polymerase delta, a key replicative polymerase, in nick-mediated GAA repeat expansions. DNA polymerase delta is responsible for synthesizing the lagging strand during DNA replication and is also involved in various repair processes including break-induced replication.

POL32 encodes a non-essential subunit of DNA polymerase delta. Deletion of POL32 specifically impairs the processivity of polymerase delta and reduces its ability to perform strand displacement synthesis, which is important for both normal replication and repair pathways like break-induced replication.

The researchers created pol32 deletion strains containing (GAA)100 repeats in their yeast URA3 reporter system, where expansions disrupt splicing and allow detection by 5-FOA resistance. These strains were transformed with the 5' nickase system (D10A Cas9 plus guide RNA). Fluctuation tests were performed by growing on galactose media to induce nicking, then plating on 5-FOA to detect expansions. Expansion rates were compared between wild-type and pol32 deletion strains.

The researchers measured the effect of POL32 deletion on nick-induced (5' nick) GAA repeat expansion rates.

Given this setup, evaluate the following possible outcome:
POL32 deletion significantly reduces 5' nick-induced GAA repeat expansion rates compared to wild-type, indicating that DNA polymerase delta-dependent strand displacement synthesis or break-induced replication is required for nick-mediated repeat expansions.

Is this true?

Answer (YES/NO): NO